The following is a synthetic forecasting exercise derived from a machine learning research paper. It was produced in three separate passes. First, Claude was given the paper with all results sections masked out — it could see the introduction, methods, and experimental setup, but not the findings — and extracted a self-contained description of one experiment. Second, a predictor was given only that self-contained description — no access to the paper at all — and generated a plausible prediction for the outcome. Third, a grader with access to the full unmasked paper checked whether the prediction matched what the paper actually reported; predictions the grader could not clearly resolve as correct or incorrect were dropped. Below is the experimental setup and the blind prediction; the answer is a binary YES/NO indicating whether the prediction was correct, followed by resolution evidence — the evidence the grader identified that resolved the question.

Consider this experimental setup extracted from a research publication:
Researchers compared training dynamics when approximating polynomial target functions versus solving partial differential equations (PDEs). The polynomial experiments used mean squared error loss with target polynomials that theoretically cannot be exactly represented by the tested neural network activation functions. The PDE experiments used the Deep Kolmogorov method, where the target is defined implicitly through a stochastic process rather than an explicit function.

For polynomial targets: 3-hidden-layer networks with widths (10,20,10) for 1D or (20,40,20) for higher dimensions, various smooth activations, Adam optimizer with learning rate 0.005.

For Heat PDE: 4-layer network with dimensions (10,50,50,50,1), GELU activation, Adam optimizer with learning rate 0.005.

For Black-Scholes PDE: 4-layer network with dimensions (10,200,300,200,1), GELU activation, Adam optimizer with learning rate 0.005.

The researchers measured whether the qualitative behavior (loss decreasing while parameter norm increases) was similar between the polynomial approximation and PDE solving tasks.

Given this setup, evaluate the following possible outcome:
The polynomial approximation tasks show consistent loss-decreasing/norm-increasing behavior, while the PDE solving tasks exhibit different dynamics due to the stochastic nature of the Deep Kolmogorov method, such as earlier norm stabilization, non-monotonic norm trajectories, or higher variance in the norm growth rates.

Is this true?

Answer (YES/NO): NO